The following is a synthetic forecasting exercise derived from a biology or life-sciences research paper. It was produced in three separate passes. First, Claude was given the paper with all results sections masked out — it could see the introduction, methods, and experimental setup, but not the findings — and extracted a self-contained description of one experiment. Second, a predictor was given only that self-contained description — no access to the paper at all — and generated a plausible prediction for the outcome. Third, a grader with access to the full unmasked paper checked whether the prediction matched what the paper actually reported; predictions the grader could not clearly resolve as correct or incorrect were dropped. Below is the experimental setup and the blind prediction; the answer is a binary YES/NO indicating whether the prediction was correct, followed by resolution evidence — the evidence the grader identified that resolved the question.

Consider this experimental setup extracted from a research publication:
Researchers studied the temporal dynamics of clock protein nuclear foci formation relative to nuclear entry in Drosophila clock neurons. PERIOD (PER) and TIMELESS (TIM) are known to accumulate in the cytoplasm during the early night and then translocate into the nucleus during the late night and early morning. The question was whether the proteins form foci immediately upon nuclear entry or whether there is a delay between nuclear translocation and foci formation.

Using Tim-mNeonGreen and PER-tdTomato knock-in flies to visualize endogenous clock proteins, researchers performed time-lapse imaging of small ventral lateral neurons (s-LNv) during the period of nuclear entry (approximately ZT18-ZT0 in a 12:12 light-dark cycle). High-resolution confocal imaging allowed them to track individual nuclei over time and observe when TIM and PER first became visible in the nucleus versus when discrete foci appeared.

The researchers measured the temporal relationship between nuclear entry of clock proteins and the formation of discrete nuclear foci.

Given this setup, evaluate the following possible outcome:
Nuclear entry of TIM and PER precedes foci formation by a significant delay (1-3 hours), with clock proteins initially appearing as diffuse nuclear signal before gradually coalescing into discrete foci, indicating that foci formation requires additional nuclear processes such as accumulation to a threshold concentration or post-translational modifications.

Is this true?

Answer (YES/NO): NO